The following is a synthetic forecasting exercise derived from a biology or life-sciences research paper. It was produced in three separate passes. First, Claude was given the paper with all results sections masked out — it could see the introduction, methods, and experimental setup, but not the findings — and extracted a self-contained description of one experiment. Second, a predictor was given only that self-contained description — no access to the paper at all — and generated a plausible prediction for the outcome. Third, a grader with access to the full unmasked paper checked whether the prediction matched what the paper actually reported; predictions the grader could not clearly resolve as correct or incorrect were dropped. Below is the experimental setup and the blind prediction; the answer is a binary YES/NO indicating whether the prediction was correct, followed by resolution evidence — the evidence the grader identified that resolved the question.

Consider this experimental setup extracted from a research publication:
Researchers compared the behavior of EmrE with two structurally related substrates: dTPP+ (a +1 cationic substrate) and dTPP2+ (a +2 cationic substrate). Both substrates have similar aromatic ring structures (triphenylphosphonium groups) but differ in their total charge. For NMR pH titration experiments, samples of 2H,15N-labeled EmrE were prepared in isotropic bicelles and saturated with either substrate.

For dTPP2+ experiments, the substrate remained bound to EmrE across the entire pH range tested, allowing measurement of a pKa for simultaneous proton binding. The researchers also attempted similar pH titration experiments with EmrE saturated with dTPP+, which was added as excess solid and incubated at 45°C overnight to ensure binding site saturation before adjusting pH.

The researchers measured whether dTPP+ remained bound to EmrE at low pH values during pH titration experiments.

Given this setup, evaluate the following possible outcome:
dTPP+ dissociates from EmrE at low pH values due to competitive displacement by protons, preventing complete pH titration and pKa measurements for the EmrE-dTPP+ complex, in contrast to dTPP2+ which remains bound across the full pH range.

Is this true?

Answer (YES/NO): YES